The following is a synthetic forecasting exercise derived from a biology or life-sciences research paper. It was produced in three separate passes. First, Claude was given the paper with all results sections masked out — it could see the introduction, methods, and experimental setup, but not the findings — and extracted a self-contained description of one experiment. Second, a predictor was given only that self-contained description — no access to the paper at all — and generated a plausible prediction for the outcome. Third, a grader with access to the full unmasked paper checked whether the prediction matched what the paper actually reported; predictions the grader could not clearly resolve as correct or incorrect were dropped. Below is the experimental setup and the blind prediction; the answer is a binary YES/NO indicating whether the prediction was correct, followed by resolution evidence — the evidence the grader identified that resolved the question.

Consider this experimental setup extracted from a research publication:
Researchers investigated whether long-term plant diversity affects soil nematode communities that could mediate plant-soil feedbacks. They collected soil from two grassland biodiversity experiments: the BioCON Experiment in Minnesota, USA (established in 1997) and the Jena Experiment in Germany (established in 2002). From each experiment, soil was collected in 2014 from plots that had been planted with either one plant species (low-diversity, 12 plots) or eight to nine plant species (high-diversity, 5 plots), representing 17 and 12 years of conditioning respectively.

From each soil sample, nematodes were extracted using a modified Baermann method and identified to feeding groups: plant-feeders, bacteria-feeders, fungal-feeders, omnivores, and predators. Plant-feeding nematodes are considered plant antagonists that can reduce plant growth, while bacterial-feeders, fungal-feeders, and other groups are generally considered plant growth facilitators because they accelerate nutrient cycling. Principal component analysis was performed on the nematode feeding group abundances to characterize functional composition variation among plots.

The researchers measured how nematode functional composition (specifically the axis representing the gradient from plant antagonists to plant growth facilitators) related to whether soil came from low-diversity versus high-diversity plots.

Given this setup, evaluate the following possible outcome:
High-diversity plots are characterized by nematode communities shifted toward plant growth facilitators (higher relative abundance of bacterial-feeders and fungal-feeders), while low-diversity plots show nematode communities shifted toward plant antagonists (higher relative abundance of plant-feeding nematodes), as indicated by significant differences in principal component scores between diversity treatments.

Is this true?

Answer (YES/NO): NO